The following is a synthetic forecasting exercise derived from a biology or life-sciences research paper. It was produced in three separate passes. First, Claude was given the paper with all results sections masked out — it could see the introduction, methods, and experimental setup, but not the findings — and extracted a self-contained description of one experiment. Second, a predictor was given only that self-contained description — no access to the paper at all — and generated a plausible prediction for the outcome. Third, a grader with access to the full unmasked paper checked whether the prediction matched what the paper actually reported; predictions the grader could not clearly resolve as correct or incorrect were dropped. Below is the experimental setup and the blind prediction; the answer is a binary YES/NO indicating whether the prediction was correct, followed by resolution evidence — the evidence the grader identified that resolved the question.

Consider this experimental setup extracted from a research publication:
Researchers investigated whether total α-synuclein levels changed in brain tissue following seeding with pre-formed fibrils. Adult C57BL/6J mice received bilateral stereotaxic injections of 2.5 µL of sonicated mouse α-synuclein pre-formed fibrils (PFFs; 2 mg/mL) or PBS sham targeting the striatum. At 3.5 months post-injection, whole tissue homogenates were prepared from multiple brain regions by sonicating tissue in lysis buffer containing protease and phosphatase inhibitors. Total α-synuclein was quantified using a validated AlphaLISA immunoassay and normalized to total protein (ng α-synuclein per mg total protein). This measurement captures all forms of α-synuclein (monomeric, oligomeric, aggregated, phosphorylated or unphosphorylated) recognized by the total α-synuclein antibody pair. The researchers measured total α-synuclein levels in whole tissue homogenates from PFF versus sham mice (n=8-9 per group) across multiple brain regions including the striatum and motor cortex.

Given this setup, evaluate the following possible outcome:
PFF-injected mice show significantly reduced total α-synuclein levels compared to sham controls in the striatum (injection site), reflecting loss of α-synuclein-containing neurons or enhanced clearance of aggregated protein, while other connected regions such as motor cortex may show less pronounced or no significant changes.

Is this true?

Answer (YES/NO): NO